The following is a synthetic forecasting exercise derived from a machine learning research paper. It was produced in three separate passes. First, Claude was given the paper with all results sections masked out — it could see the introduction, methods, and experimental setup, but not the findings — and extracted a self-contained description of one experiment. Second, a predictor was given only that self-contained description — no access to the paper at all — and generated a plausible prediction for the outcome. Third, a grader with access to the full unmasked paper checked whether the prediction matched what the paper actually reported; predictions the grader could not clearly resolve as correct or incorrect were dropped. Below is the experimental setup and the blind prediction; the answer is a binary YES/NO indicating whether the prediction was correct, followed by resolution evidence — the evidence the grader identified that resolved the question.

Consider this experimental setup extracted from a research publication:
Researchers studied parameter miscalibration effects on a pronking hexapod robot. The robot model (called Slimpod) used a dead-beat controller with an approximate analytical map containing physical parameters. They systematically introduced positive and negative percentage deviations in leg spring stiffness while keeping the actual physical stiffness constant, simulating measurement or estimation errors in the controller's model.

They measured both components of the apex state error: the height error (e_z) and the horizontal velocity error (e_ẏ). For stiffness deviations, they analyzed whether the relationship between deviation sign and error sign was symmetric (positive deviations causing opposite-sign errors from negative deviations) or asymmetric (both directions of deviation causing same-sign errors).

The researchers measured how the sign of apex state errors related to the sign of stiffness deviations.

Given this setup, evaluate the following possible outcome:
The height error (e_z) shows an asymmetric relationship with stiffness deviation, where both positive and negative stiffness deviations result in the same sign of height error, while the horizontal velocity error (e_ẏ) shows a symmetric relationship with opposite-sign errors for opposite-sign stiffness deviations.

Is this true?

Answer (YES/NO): NO